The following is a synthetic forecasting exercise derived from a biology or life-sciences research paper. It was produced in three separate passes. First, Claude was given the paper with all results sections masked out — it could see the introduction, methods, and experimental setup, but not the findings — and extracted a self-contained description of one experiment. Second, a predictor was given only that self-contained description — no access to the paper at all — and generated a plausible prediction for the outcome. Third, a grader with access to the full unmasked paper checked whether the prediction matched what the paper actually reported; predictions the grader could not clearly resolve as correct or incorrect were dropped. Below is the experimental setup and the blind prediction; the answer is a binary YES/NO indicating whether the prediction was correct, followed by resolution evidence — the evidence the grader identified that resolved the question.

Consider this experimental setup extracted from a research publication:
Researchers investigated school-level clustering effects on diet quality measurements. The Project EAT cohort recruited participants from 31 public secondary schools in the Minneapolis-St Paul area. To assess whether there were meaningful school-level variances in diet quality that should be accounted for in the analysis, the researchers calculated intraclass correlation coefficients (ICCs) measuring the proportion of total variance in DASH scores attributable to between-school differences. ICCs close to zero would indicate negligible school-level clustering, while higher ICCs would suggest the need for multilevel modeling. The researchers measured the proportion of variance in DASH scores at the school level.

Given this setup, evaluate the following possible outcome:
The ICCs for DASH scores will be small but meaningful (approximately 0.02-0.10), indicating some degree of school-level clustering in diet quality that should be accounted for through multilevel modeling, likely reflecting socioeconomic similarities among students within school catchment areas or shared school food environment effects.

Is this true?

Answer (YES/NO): NO